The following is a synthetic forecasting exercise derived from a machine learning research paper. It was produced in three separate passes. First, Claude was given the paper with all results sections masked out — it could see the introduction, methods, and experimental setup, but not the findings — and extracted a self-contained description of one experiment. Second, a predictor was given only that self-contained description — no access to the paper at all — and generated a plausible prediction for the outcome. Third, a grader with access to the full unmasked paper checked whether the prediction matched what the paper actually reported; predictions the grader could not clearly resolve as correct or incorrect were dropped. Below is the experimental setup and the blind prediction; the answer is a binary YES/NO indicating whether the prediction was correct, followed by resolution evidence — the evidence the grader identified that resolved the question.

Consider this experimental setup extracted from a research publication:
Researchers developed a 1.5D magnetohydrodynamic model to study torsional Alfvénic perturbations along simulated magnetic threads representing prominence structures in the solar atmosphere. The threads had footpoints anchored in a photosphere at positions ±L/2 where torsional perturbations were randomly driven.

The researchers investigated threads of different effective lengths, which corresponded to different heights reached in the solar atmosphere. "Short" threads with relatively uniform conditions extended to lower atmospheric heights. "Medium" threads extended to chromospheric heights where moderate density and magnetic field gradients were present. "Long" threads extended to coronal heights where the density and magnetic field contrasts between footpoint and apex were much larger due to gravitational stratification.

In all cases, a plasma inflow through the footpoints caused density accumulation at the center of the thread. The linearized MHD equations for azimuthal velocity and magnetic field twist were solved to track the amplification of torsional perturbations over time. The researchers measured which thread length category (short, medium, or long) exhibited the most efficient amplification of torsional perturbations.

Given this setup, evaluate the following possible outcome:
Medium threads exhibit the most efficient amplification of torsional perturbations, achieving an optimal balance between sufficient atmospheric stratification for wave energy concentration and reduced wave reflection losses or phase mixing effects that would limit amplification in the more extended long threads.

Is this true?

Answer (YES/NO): YES